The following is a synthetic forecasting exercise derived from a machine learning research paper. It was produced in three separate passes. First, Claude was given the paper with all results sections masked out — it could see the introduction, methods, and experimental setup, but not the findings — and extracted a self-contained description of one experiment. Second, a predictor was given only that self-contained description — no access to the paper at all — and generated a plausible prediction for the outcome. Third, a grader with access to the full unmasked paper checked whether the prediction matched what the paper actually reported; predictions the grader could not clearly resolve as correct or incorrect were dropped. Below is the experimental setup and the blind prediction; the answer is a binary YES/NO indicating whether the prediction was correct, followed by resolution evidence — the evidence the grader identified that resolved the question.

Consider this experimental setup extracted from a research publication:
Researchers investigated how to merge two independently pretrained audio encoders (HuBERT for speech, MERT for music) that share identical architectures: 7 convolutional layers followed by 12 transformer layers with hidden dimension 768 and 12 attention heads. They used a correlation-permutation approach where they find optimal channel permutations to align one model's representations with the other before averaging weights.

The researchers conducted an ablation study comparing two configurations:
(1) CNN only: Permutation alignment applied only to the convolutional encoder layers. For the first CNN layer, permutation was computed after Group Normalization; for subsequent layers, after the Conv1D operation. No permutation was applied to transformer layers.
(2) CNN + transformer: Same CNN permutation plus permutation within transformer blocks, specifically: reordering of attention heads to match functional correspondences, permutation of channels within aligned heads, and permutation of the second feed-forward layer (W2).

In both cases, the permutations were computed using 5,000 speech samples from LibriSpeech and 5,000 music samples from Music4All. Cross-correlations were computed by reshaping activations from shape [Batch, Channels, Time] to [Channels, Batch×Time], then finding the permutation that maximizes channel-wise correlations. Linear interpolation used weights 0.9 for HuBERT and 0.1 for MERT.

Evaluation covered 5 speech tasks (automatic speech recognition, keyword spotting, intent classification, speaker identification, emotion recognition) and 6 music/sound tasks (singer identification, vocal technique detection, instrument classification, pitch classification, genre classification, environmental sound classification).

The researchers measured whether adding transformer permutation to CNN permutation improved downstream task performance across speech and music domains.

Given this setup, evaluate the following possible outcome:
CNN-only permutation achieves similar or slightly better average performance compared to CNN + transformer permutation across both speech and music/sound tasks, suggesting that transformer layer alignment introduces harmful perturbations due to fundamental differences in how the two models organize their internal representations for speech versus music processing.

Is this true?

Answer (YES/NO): NO